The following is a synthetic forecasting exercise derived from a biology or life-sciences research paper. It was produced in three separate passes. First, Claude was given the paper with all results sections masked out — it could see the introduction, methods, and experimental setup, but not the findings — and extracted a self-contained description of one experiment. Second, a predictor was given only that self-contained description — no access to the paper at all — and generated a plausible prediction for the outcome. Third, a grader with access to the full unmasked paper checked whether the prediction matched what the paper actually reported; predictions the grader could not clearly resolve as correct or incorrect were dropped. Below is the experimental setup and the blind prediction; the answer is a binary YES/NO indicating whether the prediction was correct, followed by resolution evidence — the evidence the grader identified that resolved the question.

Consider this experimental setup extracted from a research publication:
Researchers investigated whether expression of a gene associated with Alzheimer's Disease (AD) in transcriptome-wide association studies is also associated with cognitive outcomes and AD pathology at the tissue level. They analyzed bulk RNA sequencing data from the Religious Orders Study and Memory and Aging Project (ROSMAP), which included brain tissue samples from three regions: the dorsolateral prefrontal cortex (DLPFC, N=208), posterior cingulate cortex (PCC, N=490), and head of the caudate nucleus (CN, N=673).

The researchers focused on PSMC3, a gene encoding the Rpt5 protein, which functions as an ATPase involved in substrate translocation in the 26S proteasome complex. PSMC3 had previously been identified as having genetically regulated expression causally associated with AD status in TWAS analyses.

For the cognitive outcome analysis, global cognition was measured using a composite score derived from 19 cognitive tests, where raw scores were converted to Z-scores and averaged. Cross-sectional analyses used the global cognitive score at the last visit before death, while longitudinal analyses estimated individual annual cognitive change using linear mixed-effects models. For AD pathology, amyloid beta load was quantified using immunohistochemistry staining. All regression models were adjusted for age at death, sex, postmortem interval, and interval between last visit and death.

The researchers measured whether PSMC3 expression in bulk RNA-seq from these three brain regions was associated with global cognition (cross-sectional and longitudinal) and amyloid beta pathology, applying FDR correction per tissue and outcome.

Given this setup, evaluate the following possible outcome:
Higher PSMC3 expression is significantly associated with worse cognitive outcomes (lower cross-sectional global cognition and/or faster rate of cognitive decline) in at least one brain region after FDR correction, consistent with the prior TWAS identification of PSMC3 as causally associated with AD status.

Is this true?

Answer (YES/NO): NO